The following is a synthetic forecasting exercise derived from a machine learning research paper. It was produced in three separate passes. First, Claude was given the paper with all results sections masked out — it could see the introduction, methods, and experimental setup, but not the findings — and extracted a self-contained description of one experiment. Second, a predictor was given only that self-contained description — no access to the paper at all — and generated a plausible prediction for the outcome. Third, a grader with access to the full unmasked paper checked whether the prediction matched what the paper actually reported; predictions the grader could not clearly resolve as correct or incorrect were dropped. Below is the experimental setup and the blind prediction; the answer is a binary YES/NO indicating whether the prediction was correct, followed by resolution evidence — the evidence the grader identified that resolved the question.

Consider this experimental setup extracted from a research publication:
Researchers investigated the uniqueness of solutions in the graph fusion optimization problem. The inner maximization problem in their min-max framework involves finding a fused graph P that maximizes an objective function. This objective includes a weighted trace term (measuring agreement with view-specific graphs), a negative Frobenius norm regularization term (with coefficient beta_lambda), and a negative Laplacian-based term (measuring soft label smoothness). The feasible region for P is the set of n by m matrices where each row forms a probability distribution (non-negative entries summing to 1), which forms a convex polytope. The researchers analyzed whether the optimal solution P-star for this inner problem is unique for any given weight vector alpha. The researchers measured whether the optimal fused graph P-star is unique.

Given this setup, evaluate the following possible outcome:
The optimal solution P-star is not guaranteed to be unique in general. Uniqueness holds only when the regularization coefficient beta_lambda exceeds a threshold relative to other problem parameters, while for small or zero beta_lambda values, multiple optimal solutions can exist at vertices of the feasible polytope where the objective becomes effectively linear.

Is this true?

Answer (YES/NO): NO